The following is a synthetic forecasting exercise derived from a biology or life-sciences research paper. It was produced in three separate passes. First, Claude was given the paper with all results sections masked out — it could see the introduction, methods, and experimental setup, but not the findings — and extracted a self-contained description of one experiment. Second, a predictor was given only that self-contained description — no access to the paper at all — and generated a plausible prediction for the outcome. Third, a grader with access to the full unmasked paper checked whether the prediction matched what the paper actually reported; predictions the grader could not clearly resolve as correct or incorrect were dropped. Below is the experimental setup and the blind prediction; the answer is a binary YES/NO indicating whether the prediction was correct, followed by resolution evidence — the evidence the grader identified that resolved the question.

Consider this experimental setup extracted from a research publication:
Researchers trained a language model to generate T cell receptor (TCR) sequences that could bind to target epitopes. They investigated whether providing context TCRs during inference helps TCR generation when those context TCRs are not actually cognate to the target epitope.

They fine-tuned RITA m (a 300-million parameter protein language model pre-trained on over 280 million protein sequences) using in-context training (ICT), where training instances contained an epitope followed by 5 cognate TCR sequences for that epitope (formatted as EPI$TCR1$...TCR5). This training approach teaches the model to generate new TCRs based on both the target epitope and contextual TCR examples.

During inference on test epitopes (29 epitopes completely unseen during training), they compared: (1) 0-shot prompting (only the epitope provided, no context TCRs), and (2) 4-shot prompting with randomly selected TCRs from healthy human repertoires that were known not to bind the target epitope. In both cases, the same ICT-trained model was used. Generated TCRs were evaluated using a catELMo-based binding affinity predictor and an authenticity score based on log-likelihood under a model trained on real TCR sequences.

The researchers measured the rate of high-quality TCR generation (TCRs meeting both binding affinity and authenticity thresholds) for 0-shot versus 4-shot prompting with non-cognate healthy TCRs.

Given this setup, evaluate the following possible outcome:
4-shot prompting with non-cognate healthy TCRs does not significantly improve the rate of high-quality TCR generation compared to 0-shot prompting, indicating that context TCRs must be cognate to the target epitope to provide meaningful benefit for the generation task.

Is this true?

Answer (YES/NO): YES